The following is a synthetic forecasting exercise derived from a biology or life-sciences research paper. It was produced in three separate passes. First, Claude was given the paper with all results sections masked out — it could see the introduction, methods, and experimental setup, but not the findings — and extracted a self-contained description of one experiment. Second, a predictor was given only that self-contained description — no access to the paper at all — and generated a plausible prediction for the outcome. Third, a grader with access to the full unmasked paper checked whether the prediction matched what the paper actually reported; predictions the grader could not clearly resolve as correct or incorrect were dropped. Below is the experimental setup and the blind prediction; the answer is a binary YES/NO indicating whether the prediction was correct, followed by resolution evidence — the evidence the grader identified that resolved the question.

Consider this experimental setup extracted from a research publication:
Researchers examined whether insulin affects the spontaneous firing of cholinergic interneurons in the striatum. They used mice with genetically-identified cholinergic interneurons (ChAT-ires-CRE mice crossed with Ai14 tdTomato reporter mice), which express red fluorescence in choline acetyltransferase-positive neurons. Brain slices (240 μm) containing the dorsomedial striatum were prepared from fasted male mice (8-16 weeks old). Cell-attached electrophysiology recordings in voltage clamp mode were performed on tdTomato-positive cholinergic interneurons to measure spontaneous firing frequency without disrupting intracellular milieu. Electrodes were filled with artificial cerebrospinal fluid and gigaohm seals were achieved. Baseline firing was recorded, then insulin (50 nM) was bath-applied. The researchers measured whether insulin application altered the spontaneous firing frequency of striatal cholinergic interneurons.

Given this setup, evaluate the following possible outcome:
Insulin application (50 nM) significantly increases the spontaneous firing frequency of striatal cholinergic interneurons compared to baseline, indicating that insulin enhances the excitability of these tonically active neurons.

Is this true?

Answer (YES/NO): YES